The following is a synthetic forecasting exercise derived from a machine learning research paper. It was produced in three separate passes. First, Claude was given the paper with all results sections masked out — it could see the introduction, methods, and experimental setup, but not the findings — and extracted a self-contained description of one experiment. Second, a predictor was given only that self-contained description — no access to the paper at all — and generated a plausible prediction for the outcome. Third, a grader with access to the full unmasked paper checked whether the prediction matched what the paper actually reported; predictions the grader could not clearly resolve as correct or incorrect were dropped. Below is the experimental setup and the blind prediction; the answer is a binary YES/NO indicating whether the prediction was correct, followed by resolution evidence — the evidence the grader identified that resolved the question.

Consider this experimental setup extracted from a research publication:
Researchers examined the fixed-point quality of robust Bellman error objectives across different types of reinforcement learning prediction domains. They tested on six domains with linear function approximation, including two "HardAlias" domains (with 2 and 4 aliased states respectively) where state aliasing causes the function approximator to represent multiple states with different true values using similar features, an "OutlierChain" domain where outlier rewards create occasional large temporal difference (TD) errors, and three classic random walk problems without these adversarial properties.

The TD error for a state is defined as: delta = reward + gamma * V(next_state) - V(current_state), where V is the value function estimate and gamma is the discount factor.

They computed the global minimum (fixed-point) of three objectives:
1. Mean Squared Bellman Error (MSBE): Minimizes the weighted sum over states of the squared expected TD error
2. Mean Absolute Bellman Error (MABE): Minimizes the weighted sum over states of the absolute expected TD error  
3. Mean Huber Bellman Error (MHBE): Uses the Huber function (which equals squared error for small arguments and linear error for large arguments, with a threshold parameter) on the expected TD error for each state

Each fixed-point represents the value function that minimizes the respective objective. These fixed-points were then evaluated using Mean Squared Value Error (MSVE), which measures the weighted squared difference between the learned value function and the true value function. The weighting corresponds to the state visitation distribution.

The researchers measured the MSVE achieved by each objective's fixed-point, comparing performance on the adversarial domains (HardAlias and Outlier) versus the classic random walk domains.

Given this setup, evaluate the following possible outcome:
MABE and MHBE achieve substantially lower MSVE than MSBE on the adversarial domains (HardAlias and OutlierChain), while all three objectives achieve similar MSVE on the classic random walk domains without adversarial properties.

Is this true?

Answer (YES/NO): NO